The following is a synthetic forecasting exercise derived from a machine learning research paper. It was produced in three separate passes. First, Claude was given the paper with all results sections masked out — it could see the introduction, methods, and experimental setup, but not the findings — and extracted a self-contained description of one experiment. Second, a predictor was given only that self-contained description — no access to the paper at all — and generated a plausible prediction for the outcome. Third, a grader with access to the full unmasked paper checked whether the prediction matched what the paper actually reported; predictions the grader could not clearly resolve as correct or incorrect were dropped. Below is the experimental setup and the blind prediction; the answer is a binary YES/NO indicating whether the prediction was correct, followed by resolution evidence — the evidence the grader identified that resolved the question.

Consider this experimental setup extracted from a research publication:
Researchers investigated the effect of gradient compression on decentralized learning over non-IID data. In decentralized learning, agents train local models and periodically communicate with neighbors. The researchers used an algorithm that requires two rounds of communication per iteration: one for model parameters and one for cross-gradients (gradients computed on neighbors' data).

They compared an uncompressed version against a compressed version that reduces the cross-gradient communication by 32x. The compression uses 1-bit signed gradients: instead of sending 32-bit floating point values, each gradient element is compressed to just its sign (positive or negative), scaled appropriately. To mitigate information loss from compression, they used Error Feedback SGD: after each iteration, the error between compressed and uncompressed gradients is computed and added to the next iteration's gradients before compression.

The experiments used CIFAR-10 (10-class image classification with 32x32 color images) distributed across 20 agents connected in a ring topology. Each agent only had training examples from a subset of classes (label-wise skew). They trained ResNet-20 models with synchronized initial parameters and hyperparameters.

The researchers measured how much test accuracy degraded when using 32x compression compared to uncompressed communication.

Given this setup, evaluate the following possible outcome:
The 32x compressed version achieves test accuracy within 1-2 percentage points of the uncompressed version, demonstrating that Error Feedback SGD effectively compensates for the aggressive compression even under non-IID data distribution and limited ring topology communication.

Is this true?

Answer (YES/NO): NO